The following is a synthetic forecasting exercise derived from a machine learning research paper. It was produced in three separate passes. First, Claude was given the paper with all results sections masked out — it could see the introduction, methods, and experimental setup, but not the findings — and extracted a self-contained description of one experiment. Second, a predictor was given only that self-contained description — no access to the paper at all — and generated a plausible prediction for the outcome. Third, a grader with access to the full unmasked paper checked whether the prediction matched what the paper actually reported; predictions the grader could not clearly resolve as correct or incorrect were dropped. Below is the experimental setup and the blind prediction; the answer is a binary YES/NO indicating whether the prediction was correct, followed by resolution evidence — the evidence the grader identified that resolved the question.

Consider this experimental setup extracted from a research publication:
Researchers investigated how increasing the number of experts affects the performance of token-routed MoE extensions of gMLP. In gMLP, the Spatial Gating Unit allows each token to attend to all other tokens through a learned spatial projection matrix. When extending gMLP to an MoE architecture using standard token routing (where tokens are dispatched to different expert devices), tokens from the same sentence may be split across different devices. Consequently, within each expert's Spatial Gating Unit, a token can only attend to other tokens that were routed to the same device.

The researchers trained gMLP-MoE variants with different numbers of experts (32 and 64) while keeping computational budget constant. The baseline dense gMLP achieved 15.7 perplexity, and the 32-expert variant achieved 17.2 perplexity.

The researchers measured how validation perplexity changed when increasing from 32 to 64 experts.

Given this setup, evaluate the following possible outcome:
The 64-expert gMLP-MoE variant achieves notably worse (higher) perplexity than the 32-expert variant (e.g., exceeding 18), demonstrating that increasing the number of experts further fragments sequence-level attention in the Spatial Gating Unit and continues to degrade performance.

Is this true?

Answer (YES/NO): YES